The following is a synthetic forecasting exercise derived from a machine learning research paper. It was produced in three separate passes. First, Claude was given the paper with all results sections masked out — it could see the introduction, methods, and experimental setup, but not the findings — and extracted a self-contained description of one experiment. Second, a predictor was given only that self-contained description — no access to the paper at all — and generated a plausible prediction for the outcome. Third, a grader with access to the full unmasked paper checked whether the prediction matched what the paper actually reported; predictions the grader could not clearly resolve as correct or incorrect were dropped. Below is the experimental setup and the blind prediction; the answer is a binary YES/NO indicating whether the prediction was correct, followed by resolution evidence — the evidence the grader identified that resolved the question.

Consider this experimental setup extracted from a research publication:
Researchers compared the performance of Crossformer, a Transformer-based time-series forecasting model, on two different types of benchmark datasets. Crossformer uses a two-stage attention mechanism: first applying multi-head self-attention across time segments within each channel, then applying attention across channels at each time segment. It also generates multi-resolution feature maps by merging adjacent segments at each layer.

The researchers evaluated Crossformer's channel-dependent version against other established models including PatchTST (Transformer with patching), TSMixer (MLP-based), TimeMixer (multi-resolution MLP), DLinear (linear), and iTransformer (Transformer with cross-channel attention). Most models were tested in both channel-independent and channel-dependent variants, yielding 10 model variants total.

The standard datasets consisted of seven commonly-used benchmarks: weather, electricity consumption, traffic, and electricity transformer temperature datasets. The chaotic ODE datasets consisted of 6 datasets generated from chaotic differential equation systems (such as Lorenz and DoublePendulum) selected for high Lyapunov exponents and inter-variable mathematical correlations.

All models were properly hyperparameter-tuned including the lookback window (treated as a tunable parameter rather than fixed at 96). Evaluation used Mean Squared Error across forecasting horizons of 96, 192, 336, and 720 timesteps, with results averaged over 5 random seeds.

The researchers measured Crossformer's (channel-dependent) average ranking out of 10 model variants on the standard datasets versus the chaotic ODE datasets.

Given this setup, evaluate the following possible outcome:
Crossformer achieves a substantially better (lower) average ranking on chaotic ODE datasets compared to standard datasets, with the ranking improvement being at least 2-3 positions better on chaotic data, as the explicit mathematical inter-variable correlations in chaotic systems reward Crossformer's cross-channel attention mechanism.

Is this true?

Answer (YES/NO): YES